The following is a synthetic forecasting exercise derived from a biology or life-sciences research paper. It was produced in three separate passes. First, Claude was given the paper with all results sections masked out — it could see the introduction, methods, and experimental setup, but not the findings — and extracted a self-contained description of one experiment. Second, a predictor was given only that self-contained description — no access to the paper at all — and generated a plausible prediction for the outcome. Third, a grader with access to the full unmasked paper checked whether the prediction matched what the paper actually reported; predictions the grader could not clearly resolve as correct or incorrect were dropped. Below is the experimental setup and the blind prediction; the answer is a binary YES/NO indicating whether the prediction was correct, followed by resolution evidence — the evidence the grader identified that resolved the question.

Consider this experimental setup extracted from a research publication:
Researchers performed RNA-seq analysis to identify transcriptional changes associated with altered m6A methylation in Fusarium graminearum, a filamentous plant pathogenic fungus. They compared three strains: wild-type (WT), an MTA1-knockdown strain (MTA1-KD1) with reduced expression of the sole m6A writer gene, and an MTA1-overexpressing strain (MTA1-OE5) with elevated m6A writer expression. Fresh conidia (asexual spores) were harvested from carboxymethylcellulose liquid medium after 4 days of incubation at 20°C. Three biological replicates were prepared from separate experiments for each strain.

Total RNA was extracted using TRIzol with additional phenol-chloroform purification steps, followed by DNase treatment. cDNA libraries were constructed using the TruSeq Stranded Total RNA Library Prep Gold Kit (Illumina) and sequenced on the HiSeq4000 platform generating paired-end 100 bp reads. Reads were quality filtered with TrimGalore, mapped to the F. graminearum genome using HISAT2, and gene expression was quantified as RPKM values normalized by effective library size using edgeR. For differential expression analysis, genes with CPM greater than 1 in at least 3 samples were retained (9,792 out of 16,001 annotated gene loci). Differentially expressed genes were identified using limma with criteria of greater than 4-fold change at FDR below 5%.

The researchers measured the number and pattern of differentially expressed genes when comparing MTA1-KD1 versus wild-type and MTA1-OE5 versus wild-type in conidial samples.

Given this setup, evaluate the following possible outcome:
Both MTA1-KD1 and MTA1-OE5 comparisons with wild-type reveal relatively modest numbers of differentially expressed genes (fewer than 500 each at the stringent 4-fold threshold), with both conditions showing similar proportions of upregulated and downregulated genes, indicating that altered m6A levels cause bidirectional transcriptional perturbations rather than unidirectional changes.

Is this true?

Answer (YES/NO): NO